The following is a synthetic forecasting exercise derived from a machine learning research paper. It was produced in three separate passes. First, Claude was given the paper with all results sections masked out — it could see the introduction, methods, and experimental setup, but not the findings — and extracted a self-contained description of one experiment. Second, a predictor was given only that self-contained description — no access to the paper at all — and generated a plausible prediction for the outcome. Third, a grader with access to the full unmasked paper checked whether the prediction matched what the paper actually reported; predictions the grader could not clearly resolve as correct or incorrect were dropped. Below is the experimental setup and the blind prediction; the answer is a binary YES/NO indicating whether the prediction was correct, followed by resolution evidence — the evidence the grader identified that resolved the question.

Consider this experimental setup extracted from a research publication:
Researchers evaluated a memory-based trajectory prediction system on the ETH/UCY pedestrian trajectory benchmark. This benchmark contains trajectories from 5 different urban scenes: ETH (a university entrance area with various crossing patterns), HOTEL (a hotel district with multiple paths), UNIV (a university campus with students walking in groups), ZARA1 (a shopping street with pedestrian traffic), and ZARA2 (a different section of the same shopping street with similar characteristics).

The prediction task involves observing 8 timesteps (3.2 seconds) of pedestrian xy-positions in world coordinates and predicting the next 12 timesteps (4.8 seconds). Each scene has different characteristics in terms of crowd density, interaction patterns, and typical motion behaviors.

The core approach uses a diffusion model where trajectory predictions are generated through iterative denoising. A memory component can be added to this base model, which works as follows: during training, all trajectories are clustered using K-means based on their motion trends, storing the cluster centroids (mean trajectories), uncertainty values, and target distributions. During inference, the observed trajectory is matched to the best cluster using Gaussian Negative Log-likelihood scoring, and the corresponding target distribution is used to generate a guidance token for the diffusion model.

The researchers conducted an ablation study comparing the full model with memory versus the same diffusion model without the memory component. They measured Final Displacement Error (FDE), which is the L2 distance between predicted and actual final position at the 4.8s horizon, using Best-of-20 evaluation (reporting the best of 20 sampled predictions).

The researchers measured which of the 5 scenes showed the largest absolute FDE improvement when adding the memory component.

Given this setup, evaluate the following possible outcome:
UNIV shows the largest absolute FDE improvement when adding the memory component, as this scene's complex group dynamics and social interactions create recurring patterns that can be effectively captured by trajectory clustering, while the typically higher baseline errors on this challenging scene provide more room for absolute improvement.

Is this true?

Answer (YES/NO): NO